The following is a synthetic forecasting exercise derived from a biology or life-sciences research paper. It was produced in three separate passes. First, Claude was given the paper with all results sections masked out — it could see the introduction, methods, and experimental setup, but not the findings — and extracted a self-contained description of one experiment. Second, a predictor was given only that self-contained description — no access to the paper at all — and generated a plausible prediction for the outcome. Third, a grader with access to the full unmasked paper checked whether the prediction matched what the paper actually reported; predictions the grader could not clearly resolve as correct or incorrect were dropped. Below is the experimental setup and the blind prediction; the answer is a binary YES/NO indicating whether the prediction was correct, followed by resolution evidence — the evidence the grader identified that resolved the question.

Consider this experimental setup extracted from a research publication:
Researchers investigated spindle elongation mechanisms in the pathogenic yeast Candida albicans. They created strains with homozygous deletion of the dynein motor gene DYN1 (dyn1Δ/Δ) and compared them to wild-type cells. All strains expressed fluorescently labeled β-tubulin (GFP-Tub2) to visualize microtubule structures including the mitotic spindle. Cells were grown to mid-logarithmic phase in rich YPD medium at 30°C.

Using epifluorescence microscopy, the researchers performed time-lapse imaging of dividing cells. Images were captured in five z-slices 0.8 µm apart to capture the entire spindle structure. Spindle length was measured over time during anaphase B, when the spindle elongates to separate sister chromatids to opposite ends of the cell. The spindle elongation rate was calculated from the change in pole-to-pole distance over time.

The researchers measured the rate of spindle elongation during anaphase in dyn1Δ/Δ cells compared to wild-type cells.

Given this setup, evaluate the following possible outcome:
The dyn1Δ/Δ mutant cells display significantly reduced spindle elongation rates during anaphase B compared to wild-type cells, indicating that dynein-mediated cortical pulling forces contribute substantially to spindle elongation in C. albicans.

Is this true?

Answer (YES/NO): NO